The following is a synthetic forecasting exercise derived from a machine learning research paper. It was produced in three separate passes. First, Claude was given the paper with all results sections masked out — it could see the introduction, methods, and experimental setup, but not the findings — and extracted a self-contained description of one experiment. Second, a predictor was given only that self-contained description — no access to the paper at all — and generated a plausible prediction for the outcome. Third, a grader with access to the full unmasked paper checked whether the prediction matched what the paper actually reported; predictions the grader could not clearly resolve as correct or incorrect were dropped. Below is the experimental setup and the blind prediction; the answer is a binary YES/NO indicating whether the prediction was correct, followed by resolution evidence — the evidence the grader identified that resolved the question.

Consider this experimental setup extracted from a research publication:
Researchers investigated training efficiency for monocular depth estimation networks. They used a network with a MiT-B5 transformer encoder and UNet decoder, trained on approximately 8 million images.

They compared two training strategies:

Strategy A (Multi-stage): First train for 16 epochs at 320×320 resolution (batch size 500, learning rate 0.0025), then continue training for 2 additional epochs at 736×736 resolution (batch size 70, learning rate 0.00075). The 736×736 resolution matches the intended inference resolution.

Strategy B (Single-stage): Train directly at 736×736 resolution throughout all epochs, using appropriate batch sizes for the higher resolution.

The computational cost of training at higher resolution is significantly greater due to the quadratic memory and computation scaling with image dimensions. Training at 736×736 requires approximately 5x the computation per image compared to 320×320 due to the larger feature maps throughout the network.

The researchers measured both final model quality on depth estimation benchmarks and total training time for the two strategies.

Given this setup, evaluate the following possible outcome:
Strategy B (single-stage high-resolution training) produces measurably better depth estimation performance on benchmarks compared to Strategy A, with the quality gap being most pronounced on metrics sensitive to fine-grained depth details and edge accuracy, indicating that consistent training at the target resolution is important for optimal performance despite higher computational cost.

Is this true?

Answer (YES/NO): NO